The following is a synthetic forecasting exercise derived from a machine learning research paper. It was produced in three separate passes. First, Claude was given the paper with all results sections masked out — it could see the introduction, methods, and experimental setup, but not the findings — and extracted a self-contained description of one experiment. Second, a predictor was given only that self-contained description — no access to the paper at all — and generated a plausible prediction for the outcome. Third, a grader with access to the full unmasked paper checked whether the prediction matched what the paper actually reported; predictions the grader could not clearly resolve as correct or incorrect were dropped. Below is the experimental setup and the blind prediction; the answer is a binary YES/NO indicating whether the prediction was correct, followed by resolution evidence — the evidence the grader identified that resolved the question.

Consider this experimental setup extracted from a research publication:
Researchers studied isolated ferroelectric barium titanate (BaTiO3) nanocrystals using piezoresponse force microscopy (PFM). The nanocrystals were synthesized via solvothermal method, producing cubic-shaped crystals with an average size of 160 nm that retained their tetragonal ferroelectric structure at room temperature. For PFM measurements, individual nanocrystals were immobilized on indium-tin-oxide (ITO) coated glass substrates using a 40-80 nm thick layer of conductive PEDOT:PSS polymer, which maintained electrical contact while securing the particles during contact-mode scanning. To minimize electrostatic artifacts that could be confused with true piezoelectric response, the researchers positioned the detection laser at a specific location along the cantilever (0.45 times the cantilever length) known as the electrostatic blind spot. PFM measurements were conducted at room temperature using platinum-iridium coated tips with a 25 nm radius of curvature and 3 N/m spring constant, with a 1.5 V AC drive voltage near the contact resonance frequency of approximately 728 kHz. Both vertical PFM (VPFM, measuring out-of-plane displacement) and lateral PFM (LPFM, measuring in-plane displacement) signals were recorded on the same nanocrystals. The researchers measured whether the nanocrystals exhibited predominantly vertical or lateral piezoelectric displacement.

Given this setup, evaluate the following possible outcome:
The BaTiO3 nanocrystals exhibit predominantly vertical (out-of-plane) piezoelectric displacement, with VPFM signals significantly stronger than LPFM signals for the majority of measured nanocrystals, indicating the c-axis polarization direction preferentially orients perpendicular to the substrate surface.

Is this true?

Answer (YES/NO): NO